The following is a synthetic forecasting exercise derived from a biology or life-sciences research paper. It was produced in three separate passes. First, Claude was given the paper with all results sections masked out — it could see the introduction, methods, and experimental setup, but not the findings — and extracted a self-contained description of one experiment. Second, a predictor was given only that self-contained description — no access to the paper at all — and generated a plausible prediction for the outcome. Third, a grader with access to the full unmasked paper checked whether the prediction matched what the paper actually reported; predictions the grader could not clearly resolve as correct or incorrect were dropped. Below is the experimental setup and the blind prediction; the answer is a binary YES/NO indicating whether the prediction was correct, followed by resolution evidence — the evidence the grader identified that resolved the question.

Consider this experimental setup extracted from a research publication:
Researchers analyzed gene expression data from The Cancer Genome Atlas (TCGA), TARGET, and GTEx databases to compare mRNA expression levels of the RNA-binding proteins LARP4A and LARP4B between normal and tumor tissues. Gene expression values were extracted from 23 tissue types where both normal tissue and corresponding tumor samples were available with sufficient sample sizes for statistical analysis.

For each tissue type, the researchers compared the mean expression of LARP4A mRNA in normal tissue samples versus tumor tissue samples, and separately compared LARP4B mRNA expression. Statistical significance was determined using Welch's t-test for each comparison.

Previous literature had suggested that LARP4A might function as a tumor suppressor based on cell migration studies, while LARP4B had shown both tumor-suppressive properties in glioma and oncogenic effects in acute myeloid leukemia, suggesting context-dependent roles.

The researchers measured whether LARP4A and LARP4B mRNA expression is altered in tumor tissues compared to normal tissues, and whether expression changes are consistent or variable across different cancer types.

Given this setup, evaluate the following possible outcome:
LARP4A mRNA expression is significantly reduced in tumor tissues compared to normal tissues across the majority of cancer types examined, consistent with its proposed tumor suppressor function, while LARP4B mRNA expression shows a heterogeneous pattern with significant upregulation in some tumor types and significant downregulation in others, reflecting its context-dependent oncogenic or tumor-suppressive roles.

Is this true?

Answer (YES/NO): NO